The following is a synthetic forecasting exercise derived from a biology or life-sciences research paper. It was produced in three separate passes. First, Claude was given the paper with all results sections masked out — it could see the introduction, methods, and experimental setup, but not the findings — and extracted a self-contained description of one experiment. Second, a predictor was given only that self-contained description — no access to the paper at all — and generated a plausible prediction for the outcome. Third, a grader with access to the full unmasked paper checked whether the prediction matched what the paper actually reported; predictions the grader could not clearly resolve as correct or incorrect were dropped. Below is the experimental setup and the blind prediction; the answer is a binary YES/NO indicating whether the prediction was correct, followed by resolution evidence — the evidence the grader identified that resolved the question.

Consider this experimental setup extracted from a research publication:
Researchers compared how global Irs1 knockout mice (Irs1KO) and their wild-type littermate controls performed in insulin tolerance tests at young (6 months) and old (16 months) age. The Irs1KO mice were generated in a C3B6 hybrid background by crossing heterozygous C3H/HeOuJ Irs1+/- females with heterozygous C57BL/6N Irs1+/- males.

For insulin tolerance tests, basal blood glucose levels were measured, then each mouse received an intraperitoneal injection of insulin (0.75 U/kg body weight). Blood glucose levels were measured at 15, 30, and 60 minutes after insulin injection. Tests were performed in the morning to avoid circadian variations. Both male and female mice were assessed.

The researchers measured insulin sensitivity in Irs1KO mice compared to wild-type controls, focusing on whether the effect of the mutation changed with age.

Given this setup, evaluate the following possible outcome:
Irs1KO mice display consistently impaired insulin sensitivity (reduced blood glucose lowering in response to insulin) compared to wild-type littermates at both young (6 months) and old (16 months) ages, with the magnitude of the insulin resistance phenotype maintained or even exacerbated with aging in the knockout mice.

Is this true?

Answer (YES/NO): NO